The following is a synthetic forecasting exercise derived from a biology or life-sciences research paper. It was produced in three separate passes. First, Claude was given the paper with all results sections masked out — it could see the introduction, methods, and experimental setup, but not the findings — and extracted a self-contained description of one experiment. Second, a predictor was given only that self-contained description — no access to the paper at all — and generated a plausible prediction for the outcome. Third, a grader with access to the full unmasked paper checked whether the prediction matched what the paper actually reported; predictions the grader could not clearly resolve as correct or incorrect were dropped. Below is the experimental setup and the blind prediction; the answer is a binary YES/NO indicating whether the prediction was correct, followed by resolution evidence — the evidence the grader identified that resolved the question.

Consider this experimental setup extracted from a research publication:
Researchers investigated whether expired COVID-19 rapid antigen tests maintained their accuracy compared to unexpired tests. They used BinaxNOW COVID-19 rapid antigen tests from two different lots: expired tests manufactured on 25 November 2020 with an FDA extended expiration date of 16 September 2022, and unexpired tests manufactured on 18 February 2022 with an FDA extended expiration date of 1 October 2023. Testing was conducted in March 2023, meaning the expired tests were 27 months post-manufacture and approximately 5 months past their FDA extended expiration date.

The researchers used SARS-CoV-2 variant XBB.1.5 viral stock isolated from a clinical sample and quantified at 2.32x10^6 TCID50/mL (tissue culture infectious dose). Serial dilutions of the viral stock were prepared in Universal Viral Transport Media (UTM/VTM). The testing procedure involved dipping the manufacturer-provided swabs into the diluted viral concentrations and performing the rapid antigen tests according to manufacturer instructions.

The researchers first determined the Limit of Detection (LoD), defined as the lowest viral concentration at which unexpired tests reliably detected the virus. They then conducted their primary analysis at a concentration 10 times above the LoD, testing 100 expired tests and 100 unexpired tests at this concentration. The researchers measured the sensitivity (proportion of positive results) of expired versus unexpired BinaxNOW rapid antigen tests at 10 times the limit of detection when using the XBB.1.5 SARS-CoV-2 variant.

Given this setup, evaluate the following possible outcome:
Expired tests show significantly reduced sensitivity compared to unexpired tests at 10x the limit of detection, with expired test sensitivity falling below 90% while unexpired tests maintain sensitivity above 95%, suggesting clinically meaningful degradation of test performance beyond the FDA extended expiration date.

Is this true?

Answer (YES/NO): NO